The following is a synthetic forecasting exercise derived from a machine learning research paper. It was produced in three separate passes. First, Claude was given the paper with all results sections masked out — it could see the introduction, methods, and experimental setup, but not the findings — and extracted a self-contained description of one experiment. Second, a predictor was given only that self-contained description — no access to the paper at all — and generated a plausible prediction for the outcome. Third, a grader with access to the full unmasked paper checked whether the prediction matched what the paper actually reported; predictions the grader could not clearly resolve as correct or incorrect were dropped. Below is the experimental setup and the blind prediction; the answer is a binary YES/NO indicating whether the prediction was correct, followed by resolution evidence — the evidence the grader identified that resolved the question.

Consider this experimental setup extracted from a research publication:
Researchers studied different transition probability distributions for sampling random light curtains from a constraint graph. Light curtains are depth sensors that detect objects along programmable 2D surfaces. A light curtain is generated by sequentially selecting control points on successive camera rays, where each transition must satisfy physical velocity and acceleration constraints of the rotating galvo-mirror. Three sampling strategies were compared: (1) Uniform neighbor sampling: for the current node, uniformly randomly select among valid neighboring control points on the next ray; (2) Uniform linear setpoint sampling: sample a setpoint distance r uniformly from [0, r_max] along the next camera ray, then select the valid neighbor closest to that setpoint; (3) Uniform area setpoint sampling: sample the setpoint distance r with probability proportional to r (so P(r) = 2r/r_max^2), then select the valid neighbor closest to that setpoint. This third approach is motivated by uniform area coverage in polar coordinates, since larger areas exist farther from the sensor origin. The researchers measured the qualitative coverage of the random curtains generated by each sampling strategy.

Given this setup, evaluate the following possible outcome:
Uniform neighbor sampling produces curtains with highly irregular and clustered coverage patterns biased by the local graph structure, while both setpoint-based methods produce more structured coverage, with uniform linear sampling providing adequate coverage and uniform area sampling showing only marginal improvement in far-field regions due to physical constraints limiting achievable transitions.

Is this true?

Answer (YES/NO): NO